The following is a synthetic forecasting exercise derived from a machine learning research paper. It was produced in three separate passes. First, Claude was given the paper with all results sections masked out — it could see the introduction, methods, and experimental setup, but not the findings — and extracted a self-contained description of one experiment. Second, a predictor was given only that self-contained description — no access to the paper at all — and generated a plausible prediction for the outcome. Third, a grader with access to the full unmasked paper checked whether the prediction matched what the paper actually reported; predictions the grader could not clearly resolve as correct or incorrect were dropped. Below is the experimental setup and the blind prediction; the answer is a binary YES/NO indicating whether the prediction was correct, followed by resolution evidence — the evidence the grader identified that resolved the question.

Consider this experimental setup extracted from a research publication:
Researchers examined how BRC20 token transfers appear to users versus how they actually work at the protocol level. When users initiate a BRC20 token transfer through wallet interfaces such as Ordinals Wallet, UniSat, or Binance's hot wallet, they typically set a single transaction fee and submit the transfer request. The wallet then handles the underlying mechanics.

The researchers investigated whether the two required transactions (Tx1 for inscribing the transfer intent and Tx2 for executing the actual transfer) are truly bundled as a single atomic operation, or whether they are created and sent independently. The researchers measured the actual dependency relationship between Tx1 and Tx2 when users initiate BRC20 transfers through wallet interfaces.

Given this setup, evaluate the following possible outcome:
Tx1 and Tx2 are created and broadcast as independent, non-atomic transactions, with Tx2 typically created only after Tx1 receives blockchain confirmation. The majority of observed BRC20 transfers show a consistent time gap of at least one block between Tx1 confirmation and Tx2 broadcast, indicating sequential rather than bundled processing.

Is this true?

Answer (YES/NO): NO